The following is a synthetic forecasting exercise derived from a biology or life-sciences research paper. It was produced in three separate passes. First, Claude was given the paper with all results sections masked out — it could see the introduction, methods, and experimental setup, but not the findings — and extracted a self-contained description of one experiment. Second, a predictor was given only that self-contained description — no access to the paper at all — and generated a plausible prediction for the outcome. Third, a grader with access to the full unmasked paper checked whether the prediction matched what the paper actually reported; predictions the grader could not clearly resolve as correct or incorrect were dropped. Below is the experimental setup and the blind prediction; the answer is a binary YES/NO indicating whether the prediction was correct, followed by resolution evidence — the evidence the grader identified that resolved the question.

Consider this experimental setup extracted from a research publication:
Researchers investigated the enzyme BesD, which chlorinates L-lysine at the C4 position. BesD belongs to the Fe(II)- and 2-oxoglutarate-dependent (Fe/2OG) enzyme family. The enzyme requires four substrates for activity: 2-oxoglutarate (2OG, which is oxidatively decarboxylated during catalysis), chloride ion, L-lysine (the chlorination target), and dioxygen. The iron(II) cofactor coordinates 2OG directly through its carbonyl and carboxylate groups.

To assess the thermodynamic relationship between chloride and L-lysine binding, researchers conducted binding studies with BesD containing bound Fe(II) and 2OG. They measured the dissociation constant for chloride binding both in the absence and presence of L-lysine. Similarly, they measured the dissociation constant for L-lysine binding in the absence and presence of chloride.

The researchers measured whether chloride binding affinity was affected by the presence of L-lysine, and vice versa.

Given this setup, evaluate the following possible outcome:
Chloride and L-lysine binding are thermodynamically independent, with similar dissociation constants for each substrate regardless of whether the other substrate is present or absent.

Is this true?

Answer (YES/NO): NO